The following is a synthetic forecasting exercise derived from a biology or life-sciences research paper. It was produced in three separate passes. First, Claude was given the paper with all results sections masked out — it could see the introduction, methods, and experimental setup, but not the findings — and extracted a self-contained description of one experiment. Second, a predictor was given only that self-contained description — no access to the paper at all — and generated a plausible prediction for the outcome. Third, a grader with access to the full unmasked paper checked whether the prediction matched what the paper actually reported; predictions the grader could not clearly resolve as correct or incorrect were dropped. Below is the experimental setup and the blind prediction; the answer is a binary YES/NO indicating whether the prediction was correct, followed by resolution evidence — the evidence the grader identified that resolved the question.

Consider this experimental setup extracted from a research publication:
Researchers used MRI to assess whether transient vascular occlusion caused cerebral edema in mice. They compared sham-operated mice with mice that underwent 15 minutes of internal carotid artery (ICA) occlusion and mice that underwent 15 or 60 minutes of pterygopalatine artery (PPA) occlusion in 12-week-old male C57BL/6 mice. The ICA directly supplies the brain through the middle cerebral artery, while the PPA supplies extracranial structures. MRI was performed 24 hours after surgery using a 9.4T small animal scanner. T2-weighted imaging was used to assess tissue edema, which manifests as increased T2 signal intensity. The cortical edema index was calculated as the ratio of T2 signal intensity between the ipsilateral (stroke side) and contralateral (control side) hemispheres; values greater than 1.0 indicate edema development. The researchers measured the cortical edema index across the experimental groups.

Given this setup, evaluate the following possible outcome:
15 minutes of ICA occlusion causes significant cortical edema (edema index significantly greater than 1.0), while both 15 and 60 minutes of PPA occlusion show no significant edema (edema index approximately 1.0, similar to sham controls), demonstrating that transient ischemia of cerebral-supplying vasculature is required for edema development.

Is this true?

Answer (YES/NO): YES